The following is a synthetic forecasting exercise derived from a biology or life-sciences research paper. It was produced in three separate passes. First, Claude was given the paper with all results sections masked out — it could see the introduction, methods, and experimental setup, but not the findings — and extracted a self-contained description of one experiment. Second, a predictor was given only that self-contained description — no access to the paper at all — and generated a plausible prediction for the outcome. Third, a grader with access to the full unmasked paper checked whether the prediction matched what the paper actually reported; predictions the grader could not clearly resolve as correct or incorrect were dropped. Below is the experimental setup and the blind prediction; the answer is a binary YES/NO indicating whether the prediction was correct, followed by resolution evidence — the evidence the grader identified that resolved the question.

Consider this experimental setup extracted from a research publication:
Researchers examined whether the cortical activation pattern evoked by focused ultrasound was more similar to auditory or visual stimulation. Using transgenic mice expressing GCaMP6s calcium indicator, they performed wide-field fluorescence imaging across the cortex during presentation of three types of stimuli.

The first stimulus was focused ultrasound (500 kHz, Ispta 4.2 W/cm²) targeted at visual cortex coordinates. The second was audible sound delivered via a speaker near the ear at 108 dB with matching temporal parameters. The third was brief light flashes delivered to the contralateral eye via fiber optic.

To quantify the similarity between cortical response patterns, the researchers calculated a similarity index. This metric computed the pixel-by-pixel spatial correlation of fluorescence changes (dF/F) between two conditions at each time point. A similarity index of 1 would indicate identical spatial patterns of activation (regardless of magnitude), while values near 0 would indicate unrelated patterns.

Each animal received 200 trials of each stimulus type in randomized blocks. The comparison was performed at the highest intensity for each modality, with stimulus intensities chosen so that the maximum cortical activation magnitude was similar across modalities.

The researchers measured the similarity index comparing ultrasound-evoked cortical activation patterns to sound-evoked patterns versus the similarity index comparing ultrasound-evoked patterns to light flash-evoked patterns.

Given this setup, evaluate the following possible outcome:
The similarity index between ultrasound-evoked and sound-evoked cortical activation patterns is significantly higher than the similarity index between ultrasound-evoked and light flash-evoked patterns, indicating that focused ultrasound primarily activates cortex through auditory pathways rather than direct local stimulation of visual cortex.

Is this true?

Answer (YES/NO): YES